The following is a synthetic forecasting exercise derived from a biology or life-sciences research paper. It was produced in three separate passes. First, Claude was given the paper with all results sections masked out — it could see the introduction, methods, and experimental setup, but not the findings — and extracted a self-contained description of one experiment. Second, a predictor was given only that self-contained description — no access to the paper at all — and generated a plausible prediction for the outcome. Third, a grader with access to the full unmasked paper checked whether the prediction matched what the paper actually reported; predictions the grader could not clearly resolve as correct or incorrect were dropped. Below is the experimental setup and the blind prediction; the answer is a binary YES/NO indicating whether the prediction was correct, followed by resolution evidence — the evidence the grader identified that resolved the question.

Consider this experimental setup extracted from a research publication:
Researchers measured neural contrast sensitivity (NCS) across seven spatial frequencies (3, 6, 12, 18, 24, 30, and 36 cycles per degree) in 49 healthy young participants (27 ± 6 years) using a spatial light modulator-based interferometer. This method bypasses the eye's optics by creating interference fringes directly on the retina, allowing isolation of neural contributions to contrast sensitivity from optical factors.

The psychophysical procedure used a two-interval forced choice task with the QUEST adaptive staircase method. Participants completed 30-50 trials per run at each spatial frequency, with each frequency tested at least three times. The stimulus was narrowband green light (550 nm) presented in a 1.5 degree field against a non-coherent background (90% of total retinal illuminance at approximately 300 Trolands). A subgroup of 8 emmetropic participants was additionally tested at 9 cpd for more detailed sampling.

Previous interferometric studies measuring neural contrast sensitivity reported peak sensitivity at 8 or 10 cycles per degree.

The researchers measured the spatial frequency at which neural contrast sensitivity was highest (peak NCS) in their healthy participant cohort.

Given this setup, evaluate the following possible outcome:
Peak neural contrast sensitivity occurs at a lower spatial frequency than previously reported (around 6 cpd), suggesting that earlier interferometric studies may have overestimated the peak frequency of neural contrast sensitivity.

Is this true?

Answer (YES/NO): NO